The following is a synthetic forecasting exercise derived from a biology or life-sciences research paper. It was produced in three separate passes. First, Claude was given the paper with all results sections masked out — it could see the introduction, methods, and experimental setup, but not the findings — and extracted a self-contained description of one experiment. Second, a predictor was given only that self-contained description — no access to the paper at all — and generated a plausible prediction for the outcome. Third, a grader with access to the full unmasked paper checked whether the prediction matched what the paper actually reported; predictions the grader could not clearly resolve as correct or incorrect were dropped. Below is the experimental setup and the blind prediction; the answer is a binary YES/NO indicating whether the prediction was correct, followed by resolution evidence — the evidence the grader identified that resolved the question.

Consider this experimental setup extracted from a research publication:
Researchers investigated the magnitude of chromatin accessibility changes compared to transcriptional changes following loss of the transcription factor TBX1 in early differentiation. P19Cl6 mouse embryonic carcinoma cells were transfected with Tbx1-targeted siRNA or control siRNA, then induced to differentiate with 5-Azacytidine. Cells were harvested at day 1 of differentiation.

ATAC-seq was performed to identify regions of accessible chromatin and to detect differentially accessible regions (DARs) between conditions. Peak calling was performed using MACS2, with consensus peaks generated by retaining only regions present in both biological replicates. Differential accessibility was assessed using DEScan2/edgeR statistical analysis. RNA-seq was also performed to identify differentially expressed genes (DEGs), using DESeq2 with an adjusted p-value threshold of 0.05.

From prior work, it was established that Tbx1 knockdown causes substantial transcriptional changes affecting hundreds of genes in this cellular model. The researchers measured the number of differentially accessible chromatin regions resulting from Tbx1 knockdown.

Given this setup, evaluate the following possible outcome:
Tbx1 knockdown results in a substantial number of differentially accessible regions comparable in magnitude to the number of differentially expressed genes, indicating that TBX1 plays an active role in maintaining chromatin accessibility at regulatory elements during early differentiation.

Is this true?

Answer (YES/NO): NO